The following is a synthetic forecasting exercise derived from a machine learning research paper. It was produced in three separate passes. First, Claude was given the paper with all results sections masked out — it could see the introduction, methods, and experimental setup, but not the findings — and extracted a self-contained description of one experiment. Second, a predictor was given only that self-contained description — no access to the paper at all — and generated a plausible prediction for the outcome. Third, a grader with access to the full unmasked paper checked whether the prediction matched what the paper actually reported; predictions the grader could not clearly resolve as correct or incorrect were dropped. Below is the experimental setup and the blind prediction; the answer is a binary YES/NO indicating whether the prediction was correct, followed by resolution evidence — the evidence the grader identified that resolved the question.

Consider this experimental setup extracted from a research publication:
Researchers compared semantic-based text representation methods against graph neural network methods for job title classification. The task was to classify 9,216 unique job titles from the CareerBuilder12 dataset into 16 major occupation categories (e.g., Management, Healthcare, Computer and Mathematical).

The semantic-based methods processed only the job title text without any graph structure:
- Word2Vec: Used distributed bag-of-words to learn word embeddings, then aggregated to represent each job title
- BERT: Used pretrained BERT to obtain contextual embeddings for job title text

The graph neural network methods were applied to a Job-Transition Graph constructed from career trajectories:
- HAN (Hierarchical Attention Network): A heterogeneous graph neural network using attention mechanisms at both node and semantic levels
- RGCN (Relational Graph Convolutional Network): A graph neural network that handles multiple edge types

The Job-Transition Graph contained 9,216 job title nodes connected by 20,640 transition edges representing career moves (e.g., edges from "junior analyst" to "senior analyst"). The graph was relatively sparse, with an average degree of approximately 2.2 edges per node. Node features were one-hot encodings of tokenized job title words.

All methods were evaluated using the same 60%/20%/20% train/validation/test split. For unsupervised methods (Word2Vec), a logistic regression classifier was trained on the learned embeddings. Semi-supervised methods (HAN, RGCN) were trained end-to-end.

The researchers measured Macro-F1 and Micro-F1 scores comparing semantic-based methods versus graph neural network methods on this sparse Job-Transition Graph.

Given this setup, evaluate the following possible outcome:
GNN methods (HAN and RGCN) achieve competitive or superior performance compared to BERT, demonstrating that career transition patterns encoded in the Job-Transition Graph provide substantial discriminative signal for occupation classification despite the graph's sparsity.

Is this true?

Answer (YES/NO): NO